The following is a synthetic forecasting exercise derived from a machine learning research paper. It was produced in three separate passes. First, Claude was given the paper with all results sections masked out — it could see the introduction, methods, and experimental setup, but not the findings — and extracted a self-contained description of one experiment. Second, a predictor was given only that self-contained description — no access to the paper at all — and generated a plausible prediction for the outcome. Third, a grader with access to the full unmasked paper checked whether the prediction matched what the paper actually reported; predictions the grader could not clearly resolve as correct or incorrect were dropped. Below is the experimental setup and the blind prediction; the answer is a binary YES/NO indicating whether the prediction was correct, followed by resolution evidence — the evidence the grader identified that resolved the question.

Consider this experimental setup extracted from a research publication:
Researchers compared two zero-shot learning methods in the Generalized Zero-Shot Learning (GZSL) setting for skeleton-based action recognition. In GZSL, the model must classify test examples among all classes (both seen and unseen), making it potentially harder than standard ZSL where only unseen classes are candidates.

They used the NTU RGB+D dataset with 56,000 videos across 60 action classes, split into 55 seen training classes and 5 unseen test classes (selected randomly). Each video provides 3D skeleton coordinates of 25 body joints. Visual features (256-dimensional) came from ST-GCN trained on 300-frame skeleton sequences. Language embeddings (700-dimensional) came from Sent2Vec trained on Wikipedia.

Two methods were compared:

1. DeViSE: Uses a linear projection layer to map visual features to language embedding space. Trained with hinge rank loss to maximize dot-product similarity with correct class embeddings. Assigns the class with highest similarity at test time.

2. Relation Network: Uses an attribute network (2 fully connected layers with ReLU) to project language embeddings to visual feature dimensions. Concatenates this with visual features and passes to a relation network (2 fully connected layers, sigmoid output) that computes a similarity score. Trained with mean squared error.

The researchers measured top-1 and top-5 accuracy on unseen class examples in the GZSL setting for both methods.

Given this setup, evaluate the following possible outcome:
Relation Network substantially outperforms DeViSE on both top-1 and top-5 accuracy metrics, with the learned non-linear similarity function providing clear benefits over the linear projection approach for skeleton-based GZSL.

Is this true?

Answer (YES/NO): YES